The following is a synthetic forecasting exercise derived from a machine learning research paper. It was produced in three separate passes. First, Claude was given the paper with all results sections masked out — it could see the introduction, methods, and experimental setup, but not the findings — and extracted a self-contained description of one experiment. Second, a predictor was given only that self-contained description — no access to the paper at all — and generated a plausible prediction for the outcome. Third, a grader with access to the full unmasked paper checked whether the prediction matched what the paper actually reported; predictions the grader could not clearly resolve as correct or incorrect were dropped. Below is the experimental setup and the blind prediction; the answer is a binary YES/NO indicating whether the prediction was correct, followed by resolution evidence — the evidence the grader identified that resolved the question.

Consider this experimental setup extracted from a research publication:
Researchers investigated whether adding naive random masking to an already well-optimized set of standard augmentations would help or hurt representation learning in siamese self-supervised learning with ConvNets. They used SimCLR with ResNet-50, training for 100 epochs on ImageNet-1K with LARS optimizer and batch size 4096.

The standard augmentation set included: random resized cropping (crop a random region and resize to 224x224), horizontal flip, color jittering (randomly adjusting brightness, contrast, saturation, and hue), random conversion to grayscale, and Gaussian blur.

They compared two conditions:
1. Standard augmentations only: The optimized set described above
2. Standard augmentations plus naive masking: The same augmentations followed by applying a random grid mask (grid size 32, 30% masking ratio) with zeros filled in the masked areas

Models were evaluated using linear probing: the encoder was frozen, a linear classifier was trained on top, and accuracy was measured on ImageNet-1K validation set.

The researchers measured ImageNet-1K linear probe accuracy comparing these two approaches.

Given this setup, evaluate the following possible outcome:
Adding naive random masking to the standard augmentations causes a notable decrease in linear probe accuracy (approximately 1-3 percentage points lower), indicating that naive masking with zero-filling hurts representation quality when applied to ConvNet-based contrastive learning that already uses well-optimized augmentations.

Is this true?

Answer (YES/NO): NO